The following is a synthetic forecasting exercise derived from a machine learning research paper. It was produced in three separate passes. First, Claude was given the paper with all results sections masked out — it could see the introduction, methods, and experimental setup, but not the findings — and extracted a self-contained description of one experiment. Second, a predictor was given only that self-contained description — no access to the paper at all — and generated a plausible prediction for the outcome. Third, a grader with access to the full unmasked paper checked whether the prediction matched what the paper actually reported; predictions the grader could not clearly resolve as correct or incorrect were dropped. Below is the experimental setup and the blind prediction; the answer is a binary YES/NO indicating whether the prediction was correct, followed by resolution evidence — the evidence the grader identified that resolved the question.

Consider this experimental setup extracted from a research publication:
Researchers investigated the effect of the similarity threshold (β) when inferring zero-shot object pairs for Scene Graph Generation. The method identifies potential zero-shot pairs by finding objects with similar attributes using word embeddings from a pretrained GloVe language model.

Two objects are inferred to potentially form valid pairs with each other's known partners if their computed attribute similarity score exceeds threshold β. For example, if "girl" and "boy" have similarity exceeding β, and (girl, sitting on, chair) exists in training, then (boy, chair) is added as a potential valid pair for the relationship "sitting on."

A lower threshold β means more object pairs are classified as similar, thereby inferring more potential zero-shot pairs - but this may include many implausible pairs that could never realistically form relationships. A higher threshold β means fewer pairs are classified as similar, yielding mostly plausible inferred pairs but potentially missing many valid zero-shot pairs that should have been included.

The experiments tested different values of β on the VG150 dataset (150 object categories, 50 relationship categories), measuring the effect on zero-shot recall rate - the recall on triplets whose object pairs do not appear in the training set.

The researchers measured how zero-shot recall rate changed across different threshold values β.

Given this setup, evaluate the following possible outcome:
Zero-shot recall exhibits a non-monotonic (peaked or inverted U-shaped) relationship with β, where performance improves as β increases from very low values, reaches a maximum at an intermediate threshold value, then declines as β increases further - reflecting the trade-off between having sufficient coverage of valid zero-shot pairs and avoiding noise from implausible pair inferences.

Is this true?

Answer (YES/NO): YES